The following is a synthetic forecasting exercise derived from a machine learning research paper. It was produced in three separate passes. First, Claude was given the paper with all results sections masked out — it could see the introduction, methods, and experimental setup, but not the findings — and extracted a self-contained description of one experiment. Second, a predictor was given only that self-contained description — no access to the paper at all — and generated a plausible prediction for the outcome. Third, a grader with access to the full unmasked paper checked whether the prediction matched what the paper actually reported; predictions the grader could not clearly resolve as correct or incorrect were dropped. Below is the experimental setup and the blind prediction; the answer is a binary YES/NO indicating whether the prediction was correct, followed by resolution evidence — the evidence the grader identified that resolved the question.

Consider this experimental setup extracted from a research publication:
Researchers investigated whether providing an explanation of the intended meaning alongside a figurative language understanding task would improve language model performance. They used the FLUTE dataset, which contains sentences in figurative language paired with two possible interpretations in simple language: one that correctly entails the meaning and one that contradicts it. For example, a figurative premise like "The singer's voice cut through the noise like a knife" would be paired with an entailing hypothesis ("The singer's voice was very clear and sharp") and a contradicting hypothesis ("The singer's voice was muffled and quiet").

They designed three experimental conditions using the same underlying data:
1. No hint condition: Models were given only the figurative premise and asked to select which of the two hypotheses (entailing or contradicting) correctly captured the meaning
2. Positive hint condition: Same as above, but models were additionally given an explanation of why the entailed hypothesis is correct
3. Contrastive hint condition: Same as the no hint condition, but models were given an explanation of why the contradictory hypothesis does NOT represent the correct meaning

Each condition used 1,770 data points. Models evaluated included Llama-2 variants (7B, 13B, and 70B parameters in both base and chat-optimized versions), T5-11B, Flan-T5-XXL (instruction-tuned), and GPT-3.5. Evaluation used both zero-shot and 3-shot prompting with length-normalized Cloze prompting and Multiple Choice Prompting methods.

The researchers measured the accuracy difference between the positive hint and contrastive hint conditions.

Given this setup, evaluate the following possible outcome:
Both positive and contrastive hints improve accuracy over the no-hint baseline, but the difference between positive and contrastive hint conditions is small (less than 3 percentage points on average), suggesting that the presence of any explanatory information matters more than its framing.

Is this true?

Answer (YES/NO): NO